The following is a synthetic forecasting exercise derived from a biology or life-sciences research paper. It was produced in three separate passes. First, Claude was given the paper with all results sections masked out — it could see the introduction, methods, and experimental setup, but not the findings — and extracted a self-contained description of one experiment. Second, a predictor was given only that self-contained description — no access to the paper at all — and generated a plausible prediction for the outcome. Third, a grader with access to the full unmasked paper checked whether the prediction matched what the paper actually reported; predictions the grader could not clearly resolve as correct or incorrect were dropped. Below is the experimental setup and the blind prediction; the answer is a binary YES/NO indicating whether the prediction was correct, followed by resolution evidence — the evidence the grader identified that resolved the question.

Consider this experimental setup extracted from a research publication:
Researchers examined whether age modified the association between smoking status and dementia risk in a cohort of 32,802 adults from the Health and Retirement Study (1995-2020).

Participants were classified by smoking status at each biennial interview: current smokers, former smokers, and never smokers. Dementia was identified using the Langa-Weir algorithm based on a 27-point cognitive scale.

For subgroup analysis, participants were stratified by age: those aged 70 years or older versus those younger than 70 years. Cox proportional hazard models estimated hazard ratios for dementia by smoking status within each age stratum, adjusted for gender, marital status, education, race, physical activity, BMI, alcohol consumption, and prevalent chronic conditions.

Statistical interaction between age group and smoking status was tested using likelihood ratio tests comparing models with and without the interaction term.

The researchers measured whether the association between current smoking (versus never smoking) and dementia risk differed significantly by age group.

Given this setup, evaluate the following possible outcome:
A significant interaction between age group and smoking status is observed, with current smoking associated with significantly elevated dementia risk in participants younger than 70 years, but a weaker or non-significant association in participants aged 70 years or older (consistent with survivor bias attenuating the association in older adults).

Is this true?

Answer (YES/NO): NO